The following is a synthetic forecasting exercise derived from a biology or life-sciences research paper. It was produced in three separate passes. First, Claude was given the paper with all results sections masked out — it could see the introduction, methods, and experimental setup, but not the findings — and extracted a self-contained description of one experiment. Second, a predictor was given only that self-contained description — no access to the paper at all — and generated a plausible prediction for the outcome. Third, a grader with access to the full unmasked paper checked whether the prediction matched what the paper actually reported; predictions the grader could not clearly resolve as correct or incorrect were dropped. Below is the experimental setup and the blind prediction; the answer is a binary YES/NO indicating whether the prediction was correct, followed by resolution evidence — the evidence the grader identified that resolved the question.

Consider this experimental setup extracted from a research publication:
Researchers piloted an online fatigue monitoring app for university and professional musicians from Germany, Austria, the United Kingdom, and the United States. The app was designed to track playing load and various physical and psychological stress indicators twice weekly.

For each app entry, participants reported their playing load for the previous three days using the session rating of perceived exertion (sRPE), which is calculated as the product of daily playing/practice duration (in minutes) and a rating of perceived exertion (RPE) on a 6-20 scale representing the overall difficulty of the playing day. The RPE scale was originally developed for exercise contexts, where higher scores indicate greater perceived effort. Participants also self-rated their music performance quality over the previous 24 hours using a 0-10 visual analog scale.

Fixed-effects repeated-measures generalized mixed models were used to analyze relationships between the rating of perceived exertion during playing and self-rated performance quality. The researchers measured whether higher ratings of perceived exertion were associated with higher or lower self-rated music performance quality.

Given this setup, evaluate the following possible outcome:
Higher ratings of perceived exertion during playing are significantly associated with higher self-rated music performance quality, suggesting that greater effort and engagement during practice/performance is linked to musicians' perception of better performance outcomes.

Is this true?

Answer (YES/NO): YES